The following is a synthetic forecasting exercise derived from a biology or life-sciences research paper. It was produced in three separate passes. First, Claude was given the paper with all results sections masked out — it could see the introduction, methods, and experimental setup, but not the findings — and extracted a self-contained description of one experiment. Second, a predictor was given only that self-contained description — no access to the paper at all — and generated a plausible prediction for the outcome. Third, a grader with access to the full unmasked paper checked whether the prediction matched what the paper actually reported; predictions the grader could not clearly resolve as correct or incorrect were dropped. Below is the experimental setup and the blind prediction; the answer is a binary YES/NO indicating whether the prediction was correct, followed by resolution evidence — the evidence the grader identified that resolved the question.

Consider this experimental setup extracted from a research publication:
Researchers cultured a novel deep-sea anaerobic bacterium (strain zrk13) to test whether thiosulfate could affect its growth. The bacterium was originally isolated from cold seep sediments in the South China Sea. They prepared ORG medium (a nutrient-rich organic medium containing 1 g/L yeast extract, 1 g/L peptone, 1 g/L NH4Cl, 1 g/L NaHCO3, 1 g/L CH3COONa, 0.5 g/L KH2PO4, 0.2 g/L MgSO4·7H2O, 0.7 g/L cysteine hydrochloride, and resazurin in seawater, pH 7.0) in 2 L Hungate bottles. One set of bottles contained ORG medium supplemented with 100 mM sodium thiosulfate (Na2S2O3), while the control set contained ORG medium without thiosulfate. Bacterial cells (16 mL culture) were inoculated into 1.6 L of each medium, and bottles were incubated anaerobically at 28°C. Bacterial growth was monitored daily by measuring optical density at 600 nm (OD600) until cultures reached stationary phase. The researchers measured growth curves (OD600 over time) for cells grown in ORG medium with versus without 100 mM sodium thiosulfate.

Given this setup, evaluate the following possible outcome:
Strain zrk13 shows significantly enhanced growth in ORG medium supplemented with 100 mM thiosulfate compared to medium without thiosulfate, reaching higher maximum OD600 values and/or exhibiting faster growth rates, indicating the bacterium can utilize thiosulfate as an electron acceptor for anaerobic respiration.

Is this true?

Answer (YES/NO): NO